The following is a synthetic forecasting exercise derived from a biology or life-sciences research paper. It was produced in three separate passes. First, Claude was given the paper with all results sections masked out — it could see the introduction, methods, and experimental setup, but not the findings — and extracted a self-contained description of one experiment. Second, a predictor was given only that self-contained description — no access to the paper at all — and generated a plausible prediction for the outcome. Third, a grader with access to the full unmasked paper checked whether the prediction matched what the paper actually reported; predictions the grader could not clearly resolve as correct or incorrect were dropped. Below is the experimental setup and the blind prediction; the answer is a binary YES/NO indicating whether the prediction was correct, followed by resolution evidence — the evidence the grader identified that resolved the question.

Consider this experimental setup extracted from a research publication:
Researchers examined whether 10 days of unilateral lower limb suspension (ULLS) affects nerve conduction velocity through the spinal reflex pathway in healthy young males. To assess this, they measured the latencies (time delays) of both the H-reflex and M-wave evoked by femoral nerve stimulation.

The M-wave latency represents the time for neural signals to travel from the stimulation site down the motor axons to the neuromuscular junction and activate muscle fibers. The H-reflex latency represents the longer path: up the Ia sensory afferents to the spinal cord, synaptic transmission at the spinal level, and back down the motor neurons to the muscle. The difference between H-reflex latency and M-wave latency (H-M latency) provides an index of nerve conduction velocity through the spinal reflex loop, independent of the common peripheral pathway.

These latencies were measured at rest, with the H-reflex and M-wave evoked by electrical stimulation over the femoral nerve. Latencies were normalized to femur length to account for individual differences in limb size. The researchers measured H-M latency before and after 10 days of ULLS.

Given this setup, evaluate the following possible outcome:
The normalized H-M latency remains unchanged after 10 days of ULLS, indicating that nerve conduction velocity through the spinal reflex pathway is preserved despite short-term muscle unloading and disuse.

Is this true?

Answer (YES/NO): YES